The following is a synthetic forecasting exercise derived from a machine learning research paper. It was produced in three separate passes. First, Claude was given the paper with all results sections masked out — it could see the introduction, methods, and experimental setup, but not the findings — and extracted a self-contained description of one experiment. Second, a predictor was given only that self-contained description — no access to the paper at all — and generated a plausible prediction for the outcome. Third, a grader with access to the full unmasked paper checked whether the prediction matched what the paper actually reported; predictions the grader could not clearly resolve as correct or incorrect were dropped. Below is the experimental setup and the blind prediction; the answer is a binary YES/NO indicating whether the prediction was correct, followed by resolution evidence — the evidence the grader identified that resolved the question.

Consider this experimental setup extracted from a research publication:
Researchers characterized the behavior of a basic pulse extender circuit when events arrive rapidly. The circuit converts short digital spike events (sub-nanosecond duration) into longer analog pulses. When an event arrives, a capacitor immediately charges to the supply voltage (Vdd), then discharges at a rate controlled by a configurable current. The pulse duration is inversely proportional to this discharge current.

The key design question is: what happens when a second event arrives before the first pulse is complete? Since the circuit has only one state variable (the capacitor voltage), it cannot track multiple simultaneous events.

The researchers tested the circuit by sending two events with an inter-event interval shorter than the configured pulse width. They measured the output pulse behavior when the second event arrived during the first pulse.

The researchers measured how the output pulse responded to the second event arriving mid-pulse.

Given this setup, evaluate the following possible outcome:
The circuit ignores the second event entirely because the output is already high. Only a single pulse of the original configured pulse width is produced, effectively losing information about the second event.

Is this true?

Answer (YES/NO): NO